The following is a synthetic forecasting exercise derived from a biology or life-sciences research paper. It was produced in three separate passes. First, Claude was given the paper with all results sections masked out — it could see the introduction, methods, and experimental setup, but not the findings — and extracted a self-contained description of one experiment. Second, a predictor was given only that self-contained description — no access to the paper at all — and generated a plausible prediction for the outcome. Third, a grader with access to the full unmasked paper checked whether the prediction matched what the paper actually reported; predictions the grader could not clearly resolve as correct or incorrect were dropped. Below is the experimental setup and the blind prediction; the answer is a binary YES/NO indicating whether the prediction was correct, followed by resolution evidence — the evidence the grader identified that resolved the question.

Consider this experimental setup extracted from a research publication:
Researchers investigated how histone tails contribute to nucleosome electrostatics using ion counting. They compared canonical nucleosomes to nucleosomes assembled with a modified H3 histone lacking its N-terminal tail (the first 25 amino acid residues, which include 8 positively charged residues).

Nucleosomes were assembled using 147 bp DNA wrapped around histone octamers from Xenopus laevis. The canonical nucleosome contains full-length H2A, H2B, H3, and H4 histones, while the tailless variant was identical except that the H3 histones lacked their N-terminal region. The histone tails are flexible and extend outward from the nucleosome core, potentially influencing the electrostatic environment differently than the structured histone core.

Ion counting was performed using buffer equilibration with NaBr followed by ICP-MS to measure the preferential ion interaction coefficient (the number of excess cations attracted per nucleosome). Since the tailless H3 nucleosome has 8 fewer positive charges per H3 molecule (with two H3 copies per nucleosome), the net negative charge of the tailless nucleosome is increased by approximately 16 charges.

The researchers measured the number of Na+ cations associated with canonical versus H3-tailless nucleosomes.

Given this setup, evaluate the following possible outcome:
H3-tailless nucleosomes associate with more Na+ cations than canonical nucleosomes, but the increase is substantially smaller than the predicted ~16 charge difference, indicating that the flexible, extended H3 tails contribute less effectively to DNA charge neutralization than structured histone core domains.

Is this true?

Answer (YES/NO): NO